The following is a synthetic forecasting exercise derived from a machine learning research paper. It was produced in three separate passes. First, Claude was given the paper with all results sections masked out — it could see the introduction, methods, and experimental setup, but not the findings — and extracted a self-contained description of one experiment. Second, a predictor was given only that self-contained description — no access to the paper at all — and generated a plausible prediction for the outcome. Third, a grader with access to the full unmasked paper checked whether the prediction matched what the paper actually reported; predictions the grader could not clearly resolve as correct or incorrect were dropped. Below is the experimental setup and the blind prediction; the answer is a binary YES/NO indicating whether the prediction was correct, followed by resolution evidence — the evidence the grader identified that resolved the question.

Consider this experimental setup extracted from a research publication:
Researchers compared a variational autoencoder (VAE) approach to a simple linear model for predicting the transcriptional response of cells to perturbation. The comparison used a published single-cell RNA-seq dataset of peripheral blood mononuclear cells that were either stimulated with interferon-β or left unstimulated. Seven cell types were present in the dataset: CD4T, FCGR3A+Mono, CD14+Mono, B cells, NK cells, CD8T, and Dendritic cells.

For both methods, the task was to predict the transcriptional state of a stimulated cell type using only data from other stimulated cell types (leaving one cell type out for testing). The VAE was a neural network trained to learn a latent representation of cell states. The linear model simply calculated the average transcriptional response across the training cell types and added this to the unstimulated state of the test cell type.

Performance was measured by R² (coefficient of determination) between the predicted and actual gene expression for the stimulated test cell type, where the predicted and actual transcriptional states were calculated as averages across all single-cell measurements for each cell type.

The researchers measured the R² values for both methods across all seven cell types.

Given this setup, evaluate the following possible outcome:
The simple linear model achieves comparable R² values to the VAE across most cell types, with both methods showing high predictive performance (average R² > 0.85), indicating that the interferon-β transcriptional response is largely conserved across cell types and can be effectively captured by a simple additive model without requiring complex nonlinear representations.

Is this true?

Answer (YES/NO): YES